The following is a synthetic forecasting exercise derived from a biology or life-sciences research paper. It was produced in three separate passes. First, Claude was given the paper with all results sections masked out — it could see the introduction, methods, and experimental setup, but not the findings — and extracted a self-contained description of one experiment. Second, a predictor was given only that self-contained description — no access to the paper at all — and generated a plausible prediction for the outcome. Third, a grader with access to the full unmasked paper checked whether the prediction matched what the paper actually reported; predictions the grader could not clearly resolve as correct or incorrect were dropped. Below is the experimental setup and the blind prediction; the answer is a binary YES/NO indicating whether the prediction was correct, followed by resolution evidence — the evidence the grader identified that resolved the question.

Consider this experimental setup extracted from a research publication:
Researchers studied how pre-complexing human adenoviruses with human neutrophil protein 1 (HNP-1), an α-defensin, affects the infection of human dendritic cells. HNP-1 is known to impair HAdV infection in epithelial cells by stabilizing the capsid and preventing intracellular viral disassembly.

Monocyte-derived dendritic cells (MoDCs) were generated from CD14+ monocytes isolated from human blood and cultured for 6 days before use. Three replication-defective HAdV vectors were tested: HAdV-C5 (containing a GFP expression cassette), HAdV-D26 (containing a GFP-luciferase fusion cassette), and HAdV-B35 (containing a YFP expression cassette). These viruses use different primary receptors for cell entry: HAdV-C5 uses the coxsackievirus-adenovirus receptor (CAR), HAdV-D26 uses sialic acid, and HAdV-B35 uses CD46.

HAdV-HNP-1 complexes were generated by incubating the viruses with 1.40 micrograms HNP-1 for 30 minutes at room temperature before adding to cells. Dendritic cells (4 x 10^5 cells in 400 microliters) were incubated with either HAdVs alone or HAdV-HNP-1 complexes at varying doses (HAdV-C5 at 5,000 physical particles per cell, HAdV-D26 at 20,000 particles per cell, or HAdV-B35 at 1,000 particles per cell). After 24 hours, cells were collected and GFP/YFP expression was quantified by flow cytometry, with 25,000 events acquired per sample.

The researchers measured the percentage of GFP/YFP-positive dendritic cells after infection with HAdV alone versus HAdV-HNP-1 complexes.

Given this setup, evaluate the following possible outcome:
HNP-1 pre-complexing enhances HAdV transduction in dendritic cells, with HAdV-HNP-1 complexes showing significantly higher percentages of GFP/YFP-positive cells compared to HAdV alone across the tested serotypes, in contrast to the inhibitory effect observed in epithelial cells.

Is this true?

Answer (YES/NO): YES